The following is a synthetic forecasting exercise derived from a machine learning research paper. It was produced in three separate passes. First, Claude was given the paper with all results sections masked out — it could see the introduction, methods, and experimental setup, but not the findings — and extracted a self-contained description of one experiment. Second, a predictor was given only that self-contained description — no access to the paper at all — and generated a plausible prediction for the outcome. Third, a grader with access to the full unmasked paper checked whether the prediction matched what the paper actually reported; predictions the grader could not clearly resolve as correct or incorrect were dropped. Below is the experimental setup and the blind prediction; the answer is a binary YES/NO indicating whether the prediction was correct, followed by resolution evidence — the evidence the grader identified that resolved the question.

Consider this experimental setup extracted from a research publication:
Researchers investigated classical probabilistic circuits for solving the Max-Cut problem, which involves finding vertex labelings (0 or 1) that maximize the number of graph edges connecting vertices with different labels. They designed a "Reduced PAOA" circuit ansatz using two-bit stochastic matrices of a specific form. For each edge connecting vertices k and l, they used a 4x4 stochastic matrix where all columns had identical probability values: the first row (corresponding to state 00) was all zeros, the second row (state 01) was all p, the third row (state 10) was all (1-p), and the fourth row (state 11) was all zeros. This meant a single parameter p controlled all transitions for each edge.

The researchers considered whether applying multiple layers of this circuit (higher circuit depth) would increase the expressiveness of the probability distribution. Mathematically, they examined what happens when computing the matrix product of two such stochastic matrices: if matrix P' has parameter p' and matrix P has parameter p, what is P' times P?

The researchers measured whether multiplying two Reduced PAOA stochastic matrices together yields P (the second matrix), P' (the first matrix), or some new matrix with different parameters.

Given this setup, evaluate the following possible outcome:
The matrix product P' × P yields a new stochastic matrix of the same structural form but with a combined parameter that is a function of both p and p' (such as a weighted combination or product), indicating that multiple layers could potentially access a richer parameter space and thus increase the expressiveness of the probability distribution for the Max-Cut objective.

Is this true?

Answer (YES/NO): NO